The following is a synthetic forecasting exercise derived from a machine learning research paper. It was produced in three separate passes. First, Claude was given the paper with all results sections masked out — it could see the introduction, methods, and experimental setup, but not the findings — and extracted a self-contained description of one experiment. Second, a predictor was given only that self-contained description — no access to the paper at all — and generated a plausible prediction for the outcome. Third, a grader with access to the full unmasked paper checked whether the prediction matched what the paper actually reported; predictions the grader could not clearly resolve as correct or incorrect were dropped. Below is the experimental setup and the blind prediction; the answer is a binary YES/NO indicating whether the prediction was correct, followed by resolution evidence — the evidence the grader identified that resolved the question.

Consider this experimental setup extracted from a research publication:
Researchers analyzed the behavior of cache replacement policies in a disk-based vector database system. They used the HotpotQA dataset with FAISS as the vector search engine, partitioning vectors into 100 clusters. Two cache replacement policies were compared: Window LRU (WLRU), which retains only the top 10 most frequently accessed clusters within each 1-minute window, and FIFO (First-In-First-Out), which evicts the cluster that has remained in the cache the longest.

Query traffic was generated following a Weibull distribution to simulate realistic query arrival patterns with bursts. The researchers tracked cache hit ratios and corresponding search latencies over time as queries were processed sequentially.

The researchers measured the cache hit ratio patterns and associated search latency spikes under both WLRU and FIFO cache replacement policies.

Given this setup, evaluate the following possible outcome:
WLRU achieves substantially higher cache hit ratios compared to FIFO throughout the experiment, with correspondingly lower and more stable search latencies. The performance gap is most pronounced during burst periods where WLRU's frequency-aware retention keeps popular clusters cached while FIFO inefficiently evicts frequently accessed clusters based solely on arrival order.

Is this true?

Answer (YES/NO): NO